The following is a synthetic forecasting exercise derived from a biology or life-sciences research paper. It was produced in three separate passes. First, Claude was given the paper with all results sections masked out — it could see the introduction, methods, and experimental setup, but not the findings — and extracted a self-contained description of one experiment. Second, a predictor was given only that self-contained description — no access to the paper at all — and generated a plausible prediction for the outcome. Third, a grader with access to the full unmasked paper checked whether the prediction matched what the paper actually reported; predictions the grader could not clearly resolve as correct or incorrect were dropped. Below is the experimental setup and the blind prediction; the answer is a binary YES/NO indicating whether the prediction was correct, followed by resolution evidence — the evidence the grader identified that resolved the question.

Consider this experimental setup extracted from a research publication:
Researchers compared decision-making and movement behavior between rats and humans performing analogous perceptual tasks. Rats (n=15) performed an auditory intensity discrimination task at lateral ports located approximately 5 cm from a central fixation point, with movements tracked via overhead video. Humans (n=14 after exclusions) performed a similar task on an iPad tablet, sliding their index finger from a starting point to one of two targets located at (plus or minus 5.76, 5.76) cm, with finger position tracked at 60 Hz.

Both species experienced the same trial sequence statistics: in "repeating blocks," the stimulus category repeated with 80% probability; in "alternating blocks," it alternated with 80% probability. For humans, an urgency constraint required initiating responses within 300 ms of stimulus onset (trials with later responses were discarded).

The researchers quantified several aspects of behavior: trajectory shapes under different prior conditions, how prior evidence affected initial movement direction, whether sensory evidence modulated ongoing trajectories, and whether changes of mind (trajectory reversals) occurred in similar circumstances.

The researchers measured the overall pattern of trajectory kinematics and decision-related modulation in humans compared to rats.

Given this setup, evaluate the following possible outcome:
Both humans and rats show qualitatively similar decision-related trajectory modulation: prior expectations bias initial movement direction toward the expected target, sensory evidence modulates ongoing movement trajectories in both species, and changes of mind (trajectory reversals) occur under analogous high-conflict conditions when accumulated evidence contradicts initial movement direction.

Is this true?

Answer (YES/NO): YES